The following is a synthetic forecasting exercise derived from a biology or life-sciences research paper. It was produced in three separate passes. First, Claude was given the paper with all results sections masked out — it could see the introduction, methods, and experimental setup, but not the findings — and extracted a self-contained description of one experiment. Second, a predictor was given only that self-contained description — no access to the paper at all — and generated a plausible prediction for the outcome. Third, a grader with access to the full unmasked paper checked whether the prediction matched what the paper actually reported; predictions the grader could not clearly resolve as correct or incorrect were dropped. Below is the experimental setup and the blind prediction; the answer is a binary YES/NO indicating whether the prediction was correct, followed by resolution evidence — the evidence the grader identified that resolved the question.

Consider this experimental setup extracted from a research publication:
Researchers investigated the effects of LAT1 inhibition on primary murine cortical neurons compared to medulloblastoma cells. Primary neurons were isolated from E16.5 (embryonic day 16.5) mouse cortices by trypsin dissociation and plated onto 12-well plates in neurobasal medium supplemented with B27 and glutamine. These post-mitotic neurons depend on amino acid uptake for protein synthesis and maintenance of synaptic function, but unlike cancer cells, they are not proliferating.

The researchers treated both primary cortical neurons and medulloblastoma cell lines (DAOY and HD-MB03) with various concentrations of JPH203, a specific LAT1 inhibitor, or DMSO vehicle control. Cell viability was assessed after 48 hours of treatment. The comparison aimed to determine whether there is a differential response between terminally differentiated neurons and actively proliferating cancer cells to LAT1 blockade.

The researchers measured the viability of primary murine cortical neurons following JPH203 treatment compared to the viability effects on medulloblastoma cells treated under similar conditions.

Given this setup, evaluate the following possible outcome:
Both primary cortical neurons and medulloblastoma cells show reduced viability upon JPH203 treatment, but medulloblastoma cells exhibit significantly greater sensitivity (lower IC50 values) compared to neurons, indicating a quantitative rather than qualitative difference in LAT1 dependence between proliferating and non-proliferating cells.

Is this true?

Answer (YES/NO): NO